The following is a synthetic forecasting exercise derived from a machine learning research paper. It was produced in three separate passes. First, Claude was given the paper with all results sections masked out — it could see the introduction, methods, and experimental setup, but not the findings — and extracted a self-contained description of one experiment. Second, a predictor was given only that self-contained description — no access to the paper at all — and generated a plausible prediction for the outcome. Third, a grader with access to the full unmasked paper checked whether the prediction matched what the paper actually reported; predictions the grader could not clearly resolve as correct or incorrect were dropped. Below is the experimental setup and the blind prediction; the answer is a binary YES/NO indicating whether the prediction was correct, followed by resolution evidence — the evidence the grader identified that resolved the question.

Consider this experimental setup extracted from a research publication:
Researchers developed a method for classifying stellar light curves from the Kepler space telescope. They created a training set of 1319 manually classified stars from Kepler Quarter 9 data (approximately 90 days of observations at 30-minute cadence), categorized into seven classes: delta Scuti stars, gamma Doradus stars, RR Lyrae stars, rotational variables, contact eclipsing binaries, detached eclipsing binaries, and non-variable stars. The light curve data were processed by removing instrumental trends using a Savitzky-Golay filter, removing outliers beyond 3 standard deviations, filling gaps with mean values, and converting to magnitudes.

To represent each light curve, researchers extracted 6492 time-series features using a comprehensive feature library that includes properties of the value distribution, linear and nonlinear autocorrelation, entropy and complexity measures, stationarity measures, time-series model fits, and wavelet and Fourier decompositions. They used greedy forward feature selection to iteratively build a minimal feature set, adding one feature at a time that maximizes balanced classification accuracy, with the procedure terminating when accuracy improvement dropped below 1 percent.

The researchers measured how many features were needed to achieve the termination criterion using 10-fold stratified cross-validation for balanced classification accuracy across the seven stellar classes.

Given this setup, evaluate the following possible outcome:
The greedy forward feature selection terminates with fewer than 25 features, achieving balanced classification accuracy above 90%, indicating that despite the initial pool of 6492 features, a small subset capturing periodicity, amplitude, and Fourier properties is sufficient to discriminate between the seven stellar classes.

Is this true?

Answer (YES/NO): YES